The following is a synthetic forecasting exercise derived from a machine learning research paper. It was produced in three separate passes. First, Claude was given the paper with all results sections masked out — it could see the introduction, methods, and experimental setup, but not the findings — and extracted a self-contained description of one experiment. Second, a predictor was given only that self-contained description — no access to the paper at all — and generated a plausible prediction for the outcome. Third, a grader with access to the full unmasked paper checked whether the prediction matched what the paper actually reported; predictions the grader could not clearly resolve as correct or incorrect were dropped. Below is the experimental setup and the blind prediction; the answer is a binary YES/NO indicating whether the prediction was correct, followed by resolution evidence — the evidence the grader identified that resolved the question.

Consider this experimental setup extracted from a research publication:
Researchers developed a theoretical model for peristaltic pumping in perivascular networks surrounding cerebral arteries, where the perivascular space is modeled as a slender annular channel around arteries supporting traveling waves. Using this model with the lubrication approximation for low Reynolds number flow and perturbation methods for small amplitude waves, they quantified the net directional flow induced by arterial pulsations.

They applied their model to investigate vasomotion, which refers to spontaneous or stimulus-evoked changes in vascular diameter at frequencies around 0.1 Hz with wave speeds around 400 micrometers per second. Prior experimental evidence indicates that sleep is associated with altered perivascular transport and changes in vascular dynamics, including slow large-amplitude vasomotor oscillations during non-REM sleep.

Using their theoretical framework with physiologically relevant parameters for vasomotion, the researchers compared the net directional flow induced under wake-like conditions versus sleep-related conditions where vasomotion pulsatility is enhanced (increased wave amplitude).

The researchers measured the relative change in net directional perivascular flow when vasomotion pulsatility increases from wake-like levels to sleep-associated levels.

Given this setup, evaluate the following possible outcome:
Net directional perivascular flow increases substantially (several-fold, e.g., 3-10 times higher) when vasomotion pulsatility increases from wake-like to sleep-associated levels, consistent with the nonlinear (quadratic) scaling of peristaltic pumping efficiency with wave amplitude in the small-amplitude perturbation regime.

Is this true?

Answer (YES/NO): YES